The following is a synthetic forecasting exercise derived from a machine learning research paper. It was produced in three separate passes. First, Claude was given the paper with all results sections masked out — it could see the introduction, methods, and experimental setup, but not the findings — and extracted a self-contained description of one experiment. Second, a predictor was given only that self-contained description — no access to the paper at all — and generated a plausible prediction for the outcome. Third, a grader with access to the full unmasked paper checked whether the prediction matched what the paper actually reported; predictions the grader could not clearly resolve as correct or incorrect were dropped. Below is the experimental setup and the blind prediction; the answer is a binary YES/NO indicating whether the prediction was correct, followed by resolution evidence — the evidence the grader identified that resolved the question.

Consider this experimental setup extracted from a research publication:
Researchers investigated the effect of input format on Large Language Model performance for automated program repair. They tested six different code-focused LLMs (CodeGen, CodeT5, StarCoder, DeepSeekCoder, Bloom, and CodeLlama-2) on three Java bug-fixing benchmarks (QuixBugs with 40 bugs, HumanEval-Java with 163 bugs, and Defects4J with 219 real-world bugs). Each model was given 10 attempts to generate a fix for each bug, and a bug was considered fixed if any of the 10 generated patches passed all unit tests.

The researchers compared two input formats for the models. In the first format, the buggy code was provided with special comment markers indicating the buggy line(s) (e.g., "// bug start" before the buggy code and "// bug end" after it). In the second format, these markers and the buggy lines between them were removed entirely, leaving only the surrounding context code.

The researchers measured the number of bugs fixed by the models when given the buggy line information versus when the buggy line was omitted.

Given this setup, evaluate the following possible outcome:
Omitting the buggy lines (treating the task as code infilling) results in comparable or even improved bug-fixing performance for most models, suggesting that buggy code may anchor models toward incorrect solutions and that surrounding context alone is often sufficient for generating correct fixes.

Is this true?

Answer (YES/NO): YES